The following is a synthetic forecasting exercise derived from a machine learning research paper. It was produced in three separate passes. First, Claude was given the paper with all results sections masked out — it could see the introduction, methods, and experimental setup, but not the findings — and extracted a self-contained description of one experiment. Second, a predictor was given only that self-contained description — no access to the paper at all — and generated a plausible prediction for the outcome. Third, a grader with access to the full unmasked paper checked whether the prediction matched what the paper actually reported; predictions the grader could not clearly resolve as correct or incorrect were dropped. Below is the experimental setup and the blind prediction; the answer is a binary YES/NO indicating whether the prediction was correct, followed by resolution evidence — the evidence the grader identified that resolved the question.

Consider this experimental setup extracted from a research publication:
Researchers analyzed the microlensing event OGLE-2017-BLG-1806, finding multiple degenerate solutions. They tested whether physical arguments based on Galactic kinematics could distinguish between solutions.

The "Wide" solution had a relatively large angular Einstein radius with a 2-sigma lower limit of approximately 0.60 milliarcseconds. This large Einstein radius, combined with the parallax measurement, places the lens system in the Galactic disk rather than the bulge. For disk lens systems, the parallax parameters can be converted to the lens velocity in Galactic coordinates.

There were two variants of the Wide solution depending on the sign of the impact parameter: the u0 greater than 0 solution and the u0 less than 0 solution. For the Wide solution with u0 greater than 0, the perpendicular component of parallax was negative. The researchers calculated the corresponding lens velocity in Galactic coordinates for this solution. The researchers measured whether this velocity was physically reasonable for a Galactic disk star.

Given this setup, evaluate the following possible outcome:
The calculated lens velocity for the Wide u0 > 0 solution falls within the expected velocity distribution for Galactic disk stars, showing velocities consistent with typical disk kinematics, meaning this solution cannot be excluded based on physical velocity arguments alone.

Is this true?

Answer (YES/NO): NO